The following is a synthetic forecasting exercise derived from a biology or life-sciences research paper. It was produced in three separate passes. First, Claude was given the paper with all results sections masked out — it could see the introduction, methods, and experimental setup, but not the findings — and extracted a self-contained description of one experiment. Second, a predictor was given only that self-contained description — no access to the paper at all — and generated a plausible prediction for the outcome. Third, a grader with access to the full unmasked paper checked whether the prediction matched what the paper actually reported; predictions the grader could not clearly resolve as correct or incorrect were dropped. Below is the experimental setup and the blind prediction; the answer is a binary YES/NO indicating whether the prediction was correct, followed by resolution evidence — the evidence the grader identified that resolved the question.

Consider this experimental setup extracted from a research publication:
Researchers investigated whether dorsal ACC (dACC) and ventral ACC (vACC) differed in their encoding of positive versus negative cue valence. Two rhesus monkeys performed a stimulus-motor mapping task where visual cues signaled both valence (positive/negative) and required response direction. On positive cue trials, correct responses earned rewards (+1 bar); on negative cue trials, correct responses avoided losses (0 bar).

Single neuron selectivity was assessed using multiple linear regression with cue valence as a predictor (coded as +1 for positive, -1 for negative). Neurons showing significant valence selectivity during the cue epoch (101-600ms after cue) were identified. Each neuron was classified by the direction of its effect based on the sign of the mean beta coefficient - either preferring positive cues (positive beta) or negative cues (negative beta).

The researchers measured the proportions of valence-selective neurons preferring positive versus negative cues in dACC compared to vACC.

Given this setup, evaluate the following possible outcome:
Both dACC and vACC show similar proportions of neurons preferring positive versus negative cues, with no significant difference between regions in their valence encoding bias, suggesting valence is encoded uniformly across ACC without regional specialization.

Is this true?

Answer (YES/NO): NO